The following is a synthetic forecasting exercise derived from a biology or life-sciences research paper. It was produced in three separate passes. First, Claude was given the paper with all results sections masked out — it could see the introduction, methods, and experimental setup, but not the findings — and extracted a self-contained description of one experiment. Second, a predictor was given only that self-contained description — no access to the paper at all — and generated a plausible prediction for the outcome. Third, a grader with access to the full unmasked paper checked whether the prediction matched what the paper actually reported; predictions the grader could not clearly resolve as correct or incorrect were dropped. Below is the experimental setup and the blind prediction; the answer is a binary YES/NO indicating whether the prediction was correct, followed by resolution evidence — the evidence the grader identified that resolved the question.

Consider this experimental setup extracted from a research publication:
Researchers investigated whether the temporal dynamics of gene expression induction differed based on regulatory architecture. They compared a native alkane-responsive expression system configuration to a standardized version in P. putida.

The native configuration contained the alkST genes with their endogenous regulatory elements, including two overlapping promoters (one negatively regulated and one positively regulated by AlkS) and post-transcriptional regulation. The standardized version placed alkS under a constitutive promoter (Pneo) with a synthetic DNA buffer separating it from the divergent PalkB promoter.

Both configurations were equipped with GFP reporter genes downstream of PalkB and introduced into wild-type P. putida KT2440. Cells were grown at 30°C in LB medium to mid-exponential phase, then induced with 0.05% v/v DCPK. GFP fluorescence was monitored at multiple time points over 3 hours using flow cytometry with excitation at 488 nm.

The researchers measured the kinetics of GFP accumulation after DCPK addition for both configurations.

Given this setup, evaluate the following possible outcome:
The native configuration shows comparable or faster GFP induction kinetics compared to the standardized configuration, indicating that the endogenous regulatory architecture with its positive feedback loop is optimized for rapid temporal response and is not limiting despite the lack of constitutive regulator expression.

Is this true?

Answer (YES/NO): NO